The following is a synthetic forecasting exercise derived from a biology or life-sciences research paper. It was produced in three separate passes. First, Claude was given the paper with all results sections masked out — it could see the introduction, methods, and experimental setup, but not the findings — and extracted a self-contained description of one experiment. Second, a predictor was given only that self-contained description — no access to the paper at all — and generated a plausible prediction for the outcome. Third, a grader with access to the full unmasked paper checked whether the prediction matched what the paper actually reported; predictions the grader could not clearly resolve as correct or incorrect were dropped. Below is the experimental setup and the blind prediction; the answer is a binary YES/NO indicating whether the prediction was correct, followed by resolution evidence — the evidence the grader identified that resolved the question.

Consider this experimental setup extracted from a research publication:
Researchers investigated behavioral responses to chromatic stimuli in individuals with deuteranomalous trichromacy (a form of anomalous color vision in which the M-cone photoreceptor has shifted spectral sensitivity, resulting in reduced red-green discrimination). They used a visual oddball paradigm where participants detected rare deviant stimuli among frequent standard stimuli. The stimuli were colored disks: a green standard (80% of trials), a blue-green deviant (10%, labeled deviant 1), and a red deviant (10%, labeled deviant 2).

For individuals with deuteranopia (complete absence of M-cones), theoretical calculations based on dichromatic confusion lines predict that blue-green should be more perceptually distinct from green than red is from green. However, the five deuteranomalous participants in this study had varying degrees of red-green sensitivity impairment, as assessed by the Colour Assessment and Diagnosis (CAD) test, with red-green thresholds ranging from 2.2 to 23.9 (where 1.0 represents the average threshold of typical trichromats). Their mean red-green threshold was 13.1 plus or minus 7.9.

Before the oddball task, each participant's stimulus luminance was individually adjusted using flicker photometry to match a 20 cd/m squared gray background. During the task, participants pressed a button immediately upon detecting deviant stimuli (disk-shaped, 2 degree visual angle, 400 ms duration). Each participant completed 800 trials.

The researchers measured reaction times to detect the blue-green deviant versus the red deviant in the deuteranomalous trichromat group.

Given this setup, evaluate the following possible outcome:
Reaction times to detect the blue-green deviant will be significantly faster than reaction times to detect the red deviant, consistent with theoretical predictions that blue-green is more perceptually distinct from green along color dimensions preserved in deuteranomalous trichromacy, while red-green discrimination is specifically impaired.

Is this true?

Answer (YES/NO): NO